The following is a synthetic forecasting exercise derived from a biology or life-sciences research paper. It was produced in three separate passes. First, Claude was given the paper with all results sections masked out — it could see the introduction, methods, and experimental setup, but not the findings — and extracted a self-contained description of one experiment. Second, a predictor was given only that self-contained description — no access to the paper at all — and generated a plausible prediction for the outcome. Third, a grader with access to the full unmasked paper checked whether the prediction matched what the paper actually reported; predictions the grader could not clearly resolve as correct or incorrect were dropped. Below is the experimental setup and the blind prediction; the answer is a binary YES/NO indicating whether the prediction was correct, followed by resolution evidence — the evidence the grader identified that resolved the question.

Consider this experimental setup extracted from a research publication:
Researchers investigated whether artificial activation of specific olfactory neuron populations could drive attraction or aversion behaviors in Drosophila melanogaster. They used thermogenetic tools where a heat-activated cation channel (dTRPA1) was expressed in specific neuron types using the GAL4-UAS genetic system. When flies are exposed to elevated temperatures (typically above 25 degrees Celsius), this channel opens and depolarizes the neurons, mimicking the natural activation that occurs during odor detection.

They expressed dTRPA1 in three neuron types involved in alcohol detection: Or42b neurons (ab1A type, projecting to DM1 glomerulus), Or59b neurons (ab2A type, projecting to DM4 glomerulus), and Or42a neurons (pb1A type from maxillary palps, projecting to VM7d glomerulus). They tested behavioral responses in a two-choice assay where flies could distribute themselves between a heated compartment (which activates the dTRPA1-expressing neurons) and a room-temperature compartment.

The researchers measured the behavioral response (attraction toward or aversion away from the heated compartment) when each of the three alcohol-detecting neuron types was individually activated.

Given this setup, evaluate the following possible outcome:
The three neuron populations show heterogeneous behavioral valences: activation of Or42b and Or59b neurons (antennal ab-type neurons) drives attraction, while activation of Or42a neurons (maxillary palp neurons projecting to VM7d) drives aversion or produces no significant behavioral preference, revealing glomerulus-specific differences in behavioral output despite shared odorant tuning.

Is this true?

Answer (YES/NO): YES